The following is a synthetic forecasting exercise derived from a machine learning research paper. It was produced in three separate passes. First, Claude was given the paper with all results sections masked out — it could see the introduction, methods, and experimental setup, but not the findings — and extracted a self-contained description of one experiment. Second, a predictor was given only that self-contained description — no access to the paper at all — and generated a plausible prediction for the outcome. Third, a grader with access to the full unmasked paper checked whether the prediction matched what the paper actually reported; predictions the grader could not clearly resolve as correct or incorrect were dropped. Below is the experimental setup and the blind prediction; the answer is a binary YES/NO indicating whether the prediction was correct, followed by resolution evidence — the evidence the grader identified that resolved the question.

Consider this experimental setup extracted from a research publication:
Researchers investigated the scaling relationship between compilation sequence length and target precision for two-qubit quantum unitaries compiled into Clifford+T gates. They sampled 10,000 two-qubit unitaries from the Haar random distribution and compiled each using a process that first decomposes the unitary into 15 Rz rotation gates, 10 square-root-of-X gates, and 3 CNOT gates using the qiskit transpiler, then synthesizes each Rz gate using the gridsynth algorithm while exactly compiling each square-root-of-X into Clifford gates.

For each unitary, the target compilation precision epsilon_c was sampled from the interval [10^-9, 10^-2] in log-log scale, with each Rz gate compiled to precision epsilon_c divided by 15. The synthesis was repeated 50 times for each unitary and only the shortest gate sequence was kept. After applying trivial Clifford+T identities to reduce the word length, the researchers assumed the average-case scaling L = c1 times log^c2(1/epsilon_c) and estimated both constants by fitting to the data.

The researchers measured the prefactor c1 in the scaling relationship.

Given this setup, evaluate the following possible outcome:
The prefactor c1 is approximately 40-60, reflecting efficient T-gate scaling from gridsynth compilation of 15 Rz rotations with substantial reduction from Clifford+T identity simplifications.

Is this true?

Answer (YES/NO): NO